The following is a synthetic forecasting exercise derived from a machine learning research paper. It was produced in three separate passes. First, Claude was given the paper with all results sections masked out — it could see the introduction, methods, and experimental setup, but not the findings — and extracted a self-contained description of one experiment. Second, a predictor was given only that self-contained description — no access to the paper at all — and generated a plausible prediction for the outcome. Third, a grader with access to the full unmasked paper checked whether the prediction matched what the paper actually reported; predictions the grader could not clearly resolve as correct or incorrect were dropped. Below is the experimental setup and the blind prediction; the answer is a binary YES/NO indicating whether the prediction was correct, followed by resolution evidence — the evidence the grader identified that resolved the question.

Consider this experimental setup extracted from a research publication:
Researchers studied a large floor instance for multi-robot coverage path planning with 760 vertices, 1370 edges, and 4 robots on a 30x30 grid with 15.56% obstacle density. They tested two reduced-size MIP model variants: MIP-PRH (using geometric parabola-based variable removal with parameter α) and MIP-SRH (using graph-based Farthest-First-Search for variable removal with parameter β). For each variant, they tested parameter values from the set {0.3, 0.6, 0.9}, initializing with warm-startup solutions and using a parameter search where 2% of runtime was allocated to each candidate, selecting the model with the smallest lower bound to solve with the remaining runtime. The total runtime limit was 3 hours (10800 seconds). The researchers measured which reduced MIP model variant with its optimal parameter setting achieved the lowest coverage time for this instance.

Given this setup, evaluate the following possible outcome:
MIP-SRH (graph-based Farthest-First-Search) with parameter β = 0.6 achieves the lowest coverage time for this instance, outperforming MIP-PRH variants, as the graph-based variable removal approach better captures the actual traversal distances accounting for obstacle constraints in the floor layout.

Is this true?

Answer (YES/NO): NO